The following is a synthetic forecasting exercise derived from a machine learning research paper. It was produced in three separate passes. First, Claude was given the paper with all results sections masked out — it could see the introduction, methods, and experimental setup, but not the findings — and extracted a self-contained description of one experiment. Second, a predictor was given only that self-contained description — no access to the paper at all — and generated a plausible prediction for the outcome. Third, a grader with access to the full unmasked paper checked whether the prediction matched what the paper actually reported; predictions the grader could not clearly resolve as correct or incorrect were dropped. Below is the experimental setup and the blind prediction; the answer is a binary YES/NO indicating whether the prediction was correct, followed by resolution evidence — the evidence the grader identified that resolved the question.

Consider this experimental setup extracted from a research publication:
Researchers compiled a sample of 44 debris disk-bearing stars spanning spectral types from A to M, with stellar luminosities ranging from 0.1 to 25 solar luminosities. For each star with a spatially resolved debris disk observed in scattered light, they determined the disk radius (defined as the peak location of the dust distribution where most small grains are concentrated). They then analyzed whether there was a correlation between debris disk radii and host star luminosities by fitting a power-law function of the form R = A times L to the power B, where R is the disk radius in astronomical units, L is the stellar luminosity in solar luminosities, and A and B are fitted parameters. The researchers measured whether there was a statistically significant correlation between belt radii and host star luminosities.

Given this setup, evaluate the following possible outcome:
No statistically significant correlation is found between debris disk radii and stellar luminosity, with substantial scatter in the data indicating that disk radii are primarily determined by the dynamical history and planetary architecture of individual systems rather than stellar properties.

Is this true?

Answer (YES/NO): YES